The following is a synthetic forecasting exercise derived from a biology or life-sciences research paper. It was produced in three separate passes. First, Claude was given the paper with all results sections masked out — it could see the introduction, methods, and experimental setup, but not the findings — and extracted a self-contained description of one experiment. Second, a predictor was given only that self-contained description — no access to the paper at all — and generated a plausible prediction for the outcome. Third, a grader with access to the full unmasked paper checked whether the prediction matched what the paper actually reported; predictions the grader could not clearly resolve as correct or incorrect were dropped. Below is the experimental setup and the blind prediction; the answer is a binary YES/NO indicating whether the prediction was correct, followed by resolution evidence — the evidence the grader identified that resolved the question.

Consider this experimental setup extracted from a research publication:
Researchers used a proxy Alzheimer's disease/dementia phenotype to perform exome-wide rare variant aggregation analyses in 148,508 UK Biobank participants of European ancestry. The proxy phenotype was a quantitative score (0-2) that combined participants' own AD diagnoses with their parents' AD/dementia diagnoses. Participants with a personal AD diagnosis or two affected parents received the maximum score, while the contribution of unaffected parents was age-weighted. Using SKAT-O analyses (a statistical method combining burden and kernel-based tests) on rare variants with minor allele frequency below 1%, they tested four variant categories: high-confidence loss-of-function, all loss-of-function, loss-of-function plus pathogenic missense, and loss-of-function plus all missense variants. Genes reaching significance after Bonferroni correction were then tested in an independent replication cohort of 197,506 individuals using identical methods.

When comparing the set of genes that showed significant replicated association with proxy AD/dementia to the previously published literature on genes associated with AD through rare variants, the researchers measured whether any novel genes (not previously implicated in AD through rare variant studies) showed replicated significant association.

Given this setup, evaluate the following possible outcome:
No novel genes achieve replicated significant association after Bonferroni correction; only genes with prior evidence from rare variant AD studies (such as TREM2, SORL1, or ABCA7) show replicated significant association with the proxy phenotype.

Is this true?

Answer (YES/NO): YES